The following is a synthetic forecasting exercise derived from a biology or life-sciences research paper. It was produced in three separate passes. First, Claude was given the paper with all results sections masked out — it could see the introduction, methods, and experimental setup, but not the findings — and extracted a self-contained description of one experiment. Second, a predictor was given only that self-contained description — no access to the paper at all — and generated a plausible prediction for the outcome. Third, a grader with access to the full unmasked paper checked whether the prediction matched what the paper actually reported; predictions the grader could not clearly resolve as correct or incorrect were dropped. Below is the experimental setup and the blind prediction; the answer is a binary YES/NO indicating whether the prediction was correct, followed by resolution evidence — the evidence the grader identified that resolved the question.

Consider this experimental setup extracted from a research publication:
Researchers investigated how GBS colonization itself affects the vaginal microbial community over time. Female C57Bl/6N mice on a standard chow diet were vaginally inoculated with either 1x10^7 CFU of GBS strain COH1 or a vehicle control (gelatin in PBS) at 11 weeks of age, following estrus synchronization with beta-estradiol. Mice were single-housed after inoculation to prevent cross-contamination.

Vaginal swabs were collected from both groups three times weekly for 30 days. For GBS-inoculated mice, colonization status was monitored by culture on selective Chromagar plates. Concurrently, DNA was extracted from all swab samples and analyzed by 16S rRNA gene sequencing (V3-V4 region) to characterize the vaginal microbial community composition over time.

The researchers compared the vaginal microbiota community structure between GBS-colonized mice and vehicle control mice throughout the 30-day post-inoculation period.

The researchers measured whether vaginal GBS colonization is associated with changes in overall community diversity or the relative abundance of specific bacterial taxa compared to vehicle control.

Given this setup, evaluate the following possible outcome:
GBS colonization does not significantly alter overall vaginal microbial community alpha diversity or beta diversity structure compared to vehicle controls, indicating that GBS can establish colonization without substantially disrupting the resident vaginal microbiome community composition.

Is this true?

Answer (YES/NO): NO